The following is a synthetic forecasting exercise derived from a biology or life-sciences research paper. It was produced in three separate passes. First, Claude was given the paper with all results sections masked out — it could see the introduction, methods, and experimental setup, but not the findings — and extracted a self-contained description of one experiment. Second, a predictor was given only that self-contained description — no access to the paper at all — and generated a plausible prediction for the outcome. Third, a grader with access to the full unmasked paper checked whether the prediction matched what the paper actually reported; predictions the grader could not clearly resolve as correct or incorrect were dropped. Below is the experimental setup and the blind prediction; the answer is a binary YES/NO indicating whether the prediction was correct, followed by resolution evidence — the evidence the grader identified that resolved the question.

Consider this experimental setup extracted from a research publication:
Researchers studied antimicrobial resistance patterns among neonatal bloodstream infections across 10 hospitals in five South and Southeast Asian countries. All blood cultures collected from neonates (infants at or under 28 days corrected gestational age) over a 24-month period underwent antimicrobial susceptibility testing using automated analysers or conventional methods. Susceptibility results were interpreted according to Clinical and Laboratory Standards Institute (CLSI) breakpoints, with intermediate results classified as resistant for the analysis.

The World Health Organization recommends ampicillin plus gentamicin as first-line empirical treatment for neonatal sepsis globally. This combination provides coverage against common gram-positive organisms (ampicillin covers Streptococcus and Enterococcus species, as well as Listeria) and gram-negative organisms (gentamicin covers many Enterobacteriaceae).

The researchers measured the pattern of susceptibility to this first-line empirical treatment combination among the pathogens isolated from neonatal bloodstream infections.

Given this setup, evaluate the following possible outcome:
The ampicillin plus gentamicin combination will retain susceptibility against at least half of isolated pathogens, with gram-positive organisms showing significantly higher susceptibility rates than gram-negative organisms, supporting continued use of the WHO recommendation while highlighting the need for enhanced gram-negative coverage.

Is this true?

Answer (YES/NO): NO